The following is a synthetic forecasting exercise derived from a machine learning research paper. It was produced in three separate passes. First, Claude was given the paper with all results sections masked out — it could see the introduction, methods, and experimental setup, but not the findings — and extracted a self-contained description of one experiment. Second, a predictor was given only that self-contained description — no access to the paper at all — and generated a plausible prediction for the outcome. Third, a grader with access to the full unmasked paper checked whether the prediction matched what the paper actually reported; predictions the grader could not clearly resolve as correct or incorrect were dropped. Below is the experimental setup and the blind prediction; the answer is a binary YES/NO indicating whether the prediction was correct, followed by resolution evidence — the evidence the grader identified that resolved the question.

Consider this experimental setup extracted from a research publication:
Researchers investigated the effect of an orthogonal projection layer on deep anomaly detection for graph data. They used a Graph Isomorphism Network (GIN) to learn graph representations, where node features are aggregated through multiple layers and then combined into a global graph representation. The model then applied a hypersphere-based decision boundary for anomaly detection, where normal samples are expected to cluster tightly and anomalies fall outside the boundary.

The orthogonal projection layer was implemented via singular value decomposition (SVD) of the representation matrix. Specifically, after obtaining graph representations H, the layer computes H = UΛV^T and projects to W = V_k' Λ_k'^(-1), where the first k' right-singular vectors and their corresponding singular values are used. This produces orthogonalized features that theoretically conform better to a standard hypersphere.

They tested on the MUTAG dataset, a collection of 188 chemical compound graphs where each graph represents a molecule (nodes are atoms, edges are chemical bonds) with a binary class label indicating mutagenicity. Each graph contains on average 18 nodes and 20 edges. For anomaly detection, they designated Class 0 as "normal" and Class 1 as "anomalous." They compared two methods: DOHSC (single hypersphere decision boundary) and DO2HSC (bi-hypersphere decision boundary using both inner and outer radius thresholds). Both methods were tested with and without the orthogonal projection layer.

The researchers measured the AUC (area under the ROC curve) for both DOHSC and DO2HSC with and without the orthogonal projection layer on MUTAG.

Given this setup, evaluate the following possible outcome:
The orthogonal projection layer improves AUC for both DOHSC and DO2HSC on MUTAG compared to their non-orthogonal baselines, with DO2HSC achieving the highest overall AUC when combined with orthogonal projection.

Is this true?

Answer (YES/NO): YES